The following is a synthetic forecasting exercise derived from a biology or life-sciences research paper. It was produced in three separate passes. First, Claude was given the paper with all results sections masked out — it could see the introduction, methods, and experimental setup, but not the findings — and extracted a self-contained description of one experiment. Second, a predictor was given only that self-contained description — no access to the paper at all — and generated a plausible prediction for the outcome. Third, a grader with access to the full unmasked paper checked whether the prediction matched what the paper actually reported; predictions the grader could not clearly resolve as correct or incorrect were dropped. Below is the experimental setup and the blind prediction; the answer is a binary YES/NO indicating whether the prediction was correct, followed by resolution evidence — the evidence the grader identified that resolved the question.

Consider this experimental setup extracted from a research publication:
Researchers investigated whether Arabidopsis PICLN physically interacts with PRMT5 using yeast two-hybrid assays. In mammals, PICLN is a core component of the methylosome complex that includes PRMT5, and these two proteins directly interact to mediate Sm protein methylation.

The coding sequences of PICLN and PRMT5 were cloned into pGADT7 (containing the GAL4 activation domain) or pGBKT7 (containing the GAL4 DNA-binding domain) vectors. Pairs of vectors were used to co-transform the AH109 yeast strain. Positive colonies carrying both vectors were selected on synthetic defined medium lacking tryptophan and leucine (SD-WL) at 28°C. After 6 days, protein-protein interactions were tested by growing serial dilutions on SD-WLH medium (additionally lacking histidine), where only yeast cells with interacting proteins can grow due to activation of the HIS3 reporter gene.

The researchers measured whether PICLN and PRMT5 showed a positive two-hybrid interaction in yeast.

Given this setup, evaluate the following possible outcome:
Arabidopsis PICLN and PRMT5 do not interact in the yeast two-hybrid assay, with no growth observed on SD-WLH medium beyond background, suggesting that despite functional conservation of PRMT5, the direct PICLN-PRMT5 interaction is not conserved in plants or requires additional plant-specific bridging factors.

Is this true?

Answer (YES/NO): NO